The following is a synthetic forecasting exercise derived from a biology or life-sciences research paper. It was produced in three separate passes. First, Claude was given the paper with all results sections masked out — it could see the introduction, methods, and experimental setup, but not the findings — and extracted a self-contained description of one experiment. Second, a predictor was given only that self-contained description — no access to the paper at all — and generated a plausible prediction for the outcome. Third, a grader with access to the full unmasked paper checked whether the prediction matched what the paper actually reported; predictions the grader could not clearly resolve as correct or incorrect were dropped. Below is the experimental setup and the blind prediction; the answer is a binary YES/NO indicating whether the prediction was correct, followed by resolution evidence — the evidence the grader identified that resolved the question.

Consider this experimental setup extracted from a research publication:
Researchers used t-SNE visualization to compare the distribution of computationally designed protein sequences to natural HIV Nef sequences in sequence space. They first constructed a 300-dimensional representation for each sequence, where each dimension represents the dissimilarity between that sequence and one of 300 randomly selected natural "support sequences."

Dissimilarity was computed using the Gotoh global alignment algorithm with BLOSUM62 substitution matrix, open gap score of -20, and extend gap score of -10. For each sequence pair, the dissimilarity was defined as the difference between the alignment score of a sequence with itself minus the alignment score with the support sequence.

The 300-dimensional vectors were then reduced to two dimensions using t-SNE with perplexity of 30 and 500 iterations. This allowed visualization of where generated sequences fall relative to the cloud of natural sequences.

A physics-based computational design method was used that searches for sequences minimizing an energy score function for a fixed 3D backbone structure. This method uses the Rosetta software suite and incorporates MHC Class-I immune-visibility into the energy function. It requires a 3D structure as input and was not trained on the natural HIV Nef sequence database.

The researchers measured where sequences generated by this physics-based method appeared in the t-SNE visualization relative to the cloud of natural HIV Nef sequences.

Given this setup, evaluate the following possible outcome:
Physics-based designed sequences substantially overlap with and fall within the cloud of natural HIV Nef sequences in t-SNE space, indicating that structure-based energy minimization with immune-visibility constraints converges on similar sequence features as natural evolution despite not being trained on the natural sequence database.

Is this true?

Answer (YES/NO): NO